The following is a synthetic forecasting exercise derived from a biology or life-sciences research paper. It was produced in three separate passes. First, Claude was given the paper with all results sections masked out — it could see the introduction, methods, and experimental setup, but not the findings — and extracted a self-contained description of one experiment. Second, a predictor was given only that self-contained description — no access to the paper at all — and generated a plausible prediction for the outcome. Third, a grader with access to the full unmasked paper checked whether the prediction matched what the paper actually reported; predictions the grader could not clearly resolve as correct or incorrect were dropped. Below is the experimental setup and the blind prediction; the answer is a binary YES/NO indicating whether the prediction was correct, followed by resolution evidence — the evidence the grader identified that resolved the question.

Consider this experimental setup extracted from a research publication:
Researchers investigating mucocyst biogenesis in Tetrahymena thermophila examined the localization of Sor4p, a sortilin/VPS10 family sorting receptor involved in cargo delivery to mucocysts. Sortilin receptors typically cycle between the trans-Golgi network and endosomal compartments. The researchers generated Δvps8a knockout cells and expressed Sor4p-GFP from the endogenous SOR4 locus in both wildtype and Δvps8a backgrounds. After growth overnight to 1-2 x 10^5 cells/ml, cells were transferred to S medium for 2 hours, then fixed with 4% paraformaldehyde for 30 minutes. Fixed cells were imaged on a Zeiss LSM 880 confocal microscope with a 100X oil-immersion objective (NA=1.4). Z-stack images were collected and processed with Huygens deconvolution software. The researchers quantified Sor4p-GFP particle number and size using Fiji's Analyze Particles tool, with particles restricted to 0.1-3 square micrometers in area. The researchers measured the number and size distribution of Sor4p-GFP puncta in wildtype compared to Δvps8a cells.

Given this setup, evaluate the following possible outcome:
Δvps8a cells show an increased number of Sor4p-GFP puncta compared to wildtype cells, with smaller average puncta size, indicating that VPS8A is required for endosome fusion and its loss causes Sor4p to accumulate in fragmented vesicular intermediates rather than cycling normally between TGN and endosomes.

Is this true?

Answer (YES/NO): NO